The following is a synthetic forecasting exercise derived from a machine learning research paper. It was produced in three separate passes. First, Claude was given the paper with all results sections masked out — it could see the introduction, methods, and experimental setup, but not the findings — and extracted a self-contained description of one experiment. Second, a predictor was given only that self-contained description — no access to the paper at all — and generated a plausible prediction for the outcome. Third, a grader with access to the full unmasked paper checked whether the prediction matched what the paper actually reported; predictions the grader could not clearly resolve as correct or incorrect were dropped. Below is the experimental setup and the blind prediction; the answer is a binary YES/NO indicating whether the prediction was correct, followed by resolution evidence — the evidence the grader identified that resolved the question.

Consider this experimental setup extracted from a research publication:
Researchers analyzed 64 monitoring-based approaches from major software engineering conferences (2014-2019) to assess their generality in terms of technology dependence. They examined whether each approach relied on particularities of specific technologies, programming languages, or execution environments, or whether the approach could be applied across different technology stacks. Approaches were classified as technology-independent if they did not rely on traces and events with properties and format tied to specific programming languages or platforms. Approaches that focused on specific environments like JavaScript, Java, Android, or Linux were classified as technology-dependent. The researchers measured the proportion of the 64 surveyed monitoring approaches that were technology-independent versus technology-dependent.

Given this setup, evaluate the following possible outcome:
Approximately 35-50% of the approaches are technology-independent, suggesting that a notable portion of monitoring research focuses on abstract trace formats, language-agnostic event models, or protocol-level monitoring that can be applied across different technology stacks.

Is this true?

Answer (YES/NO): NO